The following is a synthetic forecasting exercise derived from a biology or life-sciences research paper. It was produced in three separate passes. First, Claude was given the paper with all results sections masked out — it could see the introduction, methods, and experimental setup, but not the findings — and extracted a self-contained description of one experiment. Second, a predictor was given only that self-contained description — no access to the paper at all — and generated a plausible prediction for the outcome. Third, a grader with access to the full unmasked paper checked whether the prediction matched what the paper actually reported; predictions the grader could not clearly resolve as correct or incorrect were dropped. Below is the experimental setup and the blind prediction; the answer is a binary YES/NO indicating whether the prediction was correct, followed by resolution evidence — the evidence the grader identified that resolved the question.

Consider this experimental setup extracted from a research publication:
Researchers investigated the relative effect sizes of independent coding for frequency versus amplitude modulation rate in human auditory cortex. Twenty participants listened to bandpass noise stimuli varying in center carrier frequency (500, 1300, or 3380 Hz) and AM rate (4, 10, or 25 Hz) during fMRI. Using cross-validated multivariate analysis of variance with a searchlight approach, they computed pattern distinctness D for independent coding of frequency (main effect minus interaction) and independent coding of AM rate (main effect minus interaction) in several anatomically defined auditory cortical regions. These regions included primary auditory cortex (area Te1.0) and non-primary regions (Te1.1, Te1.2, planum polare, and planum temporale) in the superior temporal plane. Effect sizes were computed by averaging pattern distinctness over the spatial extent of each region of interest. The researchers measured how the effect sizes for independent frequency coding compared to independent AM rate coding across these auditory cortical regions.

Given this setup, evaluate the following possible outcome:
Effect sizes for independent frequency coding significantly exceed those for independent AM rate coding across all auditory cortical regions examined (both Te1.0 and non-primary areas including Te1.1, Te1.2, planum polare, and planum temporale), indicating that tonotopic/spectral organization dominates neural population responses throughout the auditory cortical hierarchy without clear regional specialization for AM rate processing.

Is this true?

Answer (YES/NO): YES